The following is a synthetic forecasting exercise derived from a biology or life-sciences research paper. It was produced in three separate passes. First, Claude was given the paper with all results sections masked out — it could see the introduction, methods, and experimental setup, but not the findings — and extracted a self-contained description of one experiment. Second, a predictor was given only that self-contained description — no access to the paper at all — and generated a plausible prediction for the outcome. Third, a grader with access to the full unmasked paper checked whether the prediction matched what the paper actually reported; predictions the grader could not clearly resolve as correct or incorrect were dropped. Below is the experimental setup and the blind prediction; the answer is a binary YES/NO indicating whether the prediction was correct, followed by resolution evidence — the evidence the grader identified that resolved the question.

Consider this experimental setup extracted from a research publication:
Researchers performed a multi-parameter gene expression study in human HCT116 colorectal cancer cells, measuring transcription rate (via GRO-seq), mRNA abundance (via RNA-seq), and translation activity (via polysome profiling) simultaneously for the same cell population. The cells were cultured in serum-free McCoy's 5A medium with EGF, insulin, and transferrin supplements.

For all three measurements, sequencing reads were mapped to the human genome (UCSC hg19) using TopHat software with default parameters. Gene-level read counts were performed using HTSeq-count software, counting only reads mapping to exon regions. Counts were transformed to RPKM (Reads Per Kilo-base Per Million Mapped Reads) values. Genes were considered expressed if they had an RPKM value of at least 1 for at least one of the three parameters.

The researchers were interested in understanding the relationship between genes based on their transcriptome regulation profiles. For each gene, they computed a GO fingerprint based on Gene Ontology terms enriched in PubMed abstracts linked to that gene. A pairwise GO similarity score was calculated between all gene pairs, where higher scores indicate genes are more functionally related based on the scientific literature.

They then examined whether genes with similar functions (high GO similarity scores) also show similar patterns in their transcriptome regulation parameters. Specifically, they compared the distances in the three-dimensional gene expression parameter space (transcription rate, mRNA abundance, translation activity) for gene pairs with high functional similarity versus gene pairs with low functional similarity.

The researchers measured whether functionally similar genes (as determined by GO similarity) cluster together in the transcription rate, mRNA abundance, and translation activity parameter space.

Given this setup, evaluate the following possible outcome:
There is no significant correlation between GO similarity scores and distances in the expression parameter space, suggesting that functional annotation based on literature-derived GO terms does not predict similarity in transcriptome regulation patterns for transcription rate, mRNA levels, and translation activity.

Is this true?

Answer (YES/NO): NO